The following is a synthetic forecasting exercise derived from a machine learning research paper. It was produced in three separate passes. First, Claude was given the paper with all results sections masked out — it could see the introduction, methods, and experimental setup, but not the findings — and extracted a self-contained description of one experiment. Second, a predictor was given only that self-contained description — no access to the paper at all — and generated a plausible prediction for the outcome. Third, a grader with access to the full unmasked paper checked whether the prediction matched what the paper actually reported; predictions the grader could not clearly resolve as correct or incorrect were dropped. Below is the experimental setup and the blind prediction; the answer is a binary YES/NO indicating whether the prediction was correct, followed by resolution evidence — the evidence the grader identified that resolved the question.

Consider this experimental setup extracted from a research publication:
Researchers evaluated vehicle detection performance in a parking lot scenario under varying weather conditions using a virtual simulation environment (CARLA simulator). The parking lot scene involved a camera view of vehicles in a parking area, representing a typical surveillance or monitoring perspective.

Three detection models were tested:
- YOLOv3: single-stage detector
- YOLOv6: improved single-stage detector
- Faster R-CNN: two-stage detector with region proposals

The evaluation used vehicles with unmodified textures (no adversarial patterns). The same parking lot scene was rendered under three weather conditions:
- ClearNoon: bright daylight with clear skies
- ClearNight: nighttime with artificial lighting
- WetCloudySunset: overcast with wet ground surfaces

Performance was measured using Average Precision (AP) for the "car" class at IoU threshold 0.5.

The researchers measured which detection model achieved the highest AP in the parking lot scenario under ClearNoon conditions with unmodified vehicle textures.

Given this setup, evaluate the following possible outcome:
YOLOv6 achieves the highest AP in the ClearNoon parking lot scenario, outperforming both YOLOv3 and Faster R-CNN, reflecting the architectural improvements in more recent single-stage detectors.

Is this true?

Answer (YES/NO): NO